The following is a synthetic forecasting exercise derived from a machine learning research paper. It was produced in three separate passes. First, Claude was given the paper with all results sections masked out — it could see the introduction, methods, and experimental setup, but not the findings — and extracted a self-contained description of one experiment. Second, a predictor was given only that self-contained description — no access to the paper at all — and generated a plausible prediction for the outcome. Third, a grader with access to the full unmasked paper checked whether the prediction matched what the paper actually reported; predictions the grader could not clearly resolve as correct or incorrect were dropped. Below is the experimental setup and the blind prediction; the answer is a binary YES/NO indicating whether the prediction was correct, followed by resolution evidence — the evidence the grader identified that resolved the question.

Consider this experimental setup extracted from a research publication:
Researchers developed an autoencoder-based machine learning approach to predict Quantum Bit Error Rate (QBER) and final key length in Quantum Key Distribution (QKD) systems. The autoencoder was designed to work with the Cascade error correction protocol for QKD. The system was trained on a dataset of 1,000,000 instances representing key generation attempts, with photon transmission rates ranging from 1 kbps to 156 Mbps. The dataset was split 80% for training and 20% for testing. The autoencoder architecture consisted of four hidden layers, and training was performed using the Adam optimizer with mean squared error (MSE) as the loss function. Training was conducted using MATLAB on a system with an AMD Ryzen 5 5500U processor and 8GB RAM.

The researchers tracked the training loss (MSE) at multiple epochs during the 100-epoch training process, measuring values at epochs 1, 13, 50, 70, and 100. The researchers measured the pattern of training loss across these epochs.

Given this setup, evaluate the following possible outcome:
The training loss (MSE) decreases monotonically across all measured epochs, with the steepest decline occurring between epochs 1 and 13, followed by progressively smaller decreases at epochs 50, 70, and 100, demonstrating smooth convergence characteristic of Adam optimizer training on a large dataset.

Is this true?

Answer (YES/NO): YES